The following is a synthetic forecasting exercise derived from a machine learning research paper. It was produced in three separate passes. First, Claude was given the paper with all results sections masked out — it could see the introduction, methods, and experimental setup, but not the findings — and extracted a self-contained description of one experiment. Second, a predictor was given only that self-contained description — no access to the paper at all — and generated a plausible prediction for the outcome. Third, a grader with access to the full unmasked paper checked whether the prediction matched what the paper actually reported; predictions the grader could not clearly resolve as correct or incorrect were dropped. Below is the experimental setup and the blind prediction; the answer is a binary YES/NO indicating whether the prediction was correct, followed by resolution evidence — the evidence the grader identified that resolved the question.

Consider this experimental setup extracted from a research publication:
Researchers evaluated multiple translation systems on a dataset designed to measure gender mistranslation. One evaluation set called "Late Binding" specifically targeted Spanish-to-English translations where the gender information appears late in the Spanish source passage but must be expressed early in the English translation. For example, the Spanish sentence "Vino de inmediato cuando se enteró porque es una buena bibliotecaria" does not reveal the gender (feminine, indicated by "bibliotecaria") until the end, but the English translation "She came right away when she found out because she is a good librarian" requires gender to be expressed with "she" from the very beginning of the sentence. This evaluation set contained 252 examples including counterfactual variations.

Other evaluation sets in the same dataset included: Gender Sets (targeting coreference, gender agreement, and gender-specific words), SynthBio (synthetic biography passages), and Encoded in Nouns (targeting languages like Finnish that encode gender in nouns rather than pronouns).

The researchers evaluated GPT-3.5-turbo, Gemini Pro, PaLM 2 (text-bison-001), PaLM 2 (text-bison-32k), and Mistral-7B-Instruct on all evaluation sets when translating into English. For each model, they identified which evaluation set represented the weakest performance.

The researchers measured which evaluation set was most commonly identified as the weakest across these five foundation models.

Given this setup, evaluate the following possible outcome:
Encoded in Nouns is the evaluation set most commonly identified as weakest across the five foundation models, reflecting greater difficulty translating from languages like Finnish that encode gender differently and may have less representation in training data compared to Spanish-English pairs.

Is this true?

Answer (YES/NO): NO